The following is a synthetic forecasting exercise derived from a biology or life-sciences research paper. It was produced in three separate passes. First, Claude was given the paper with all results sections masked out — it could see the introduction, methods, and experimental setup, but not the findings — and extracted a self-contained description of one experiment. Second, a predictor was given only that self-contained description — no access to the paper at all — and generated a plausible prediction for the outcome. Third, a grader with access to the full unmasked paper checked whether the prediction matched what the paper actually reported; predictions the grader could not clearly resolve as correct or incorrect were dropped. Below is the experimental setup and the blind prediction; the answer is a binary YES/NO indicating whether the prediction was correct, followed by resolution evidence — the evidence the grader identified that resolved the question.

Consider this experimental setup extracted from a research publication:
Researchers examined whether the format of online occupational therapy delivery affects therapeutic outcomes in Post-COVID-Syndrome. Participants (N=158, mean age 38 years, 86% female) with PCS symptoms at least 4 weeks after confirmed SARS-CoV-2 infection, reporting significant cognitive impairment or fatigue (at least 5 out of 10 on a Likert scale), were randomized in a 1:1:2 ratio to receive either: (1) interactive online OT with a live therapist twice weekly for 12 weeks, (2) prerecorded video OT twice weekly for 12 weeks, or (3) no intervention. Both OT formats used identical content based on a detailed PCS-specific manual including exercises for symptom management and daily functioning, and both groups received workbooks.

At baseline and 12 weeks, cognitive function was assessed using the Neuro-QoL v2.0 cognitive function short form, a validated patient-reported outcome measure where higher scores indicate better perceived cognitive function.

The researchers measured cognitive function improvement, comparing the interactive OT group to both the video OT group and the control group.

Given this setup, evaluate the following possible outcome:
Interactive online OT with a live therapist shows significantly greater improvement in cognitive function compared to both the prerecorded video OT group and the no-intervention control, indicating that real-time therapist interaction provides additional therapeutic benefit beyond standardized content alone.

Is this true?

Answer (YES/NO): NO